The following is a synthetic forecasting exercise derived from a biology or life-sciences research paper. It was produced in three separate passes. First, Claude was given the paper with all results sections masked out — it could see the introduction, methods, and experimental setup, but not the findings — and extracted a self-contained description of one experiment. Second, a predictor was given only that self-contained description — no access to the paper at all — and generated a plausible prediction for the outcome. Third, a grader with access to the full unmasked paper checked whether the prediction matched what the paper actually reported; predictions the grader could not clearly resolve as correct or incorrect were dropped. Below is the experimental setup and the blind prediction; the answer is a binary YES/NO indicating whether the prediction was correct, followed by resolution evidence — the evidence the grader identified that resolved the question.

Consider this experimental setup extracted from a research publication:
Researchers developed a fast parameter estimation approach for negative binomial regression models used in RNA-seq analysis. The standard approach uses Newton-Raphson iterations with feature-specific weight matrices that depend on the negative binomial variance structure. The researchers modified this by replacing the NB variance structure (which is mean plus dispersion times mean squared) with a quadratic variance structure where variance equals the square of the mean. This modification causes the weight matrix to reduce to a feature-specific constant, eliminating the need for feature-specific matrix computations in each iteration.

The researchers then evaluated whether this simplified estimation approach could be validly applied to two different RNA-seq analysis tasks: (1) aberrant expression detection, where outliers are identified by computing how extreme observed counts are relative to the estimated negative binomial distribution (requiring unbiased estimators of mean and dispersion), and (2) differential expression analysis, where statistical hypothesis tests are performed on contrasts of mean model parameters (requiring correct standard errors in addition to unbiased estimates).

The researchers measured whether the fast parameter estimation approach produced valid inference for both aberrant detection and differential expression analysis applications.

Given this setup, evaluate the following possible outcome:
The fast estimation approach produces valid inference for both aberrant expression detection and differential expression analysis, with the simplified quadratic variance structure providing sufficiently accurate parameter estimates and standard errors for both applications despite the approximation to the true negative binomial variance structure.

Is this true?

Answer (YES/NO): NO